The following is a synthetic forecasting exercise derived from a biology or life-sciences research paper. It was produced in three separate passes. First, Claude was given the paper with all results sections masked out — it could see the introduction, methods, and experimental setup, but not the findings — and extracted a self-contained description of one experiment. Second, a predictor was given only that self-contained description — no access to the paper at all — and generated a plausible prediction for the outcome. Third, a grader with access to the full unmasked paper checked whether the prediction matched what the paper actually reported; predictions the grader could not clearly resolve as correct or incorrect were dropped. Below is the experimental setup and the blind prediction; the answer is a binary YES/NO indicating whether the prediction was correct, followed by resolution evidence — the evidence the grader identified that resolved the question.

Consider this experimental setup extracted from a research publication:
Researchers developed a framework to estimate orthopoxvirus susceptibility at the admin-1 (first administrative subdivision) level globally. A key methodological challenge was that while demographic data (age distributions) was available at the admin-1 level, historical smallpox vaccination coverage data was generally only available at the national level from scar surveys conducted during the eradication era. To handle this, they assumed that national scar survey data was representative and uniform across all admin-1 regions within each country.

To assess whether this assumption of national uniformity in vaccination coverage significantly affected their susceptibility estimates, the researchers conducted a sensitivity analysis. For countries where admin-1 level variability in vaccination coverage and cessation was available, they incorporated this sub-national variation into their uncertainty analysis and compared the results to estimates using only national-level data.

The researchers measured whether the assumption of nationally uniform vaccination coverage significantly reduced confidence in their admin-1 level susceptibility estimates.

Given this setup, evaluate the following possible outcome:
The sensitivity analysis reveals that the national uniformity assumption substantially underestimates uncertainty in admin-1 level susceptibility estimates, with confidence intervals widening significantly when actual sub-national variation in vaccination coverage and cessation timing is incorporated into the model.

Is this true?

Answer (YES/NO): NO